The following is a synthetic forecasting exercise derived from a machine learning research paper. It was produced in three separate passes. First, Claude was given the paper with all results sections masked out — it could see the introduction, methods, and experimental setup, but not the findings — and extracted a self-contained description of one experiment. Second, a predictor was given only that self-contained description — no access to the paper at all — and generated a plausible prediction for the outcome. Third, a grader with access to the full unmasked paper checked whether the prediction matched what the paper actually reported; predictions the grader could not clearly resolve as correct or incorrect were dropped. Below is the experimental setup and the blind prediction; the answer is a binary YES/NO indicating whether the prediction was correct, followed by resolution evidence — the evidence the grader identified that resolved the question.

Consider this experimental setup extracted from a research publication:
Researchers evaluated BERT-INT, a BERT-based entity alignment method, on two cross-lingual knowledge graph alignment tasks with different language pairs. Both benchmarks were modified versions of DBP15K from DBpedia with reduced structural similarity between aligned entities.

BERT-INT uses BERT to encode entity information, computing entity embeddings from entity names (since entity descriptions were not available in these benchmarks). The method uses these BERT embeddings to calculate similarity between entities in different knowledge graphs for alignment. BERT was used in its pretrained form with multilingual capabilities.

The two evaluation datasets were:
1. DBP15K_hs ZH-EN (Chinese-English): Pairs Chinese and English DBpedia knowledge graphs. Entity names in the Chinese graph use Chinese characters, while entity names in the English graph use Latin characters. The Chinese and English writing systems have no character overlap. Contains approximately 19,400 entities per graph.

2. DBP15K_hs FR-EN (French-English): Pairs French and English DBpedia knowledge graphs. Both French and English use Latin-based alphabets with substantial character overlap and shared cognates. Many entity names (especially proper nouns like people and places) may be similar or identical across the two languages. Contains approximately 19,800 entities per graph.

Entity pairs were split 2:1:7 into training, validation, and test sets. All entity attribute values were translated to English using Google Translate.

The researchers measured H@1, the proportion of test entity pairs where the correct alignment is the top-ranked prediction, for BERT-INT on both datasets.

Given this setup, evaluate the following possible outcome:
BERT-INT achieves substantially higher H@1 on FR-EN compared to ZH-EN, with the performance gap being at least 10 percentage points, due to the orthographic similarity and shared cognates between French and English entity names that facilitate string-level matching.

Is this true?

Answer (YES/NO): YES